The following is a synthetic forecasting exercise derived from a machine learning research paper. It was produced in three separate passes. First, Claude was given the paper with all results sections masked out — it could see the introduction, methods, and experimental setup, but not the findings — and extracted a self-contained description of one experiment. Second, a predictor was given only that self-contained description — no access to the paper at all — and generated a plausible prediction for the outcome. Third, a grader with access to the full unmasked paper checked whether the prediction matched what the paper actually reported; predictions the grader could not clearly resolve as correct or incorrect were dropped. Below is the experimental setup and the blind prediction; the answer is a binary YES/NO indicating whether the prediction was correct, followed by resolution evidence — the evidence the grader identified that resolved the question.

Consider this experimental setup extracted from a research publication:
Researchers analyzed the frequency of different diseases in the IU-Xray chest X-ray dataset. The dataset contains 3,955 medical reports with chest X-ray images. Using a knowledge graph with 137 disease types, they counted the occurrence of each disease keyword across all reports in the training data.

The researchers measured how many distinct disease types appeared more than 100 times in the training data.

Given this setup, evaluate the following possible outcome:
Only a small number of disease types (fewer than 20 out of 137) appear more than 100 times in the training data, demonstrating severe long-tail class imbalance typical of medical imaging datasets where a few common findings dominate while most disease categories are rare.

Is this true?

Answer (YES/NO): YES